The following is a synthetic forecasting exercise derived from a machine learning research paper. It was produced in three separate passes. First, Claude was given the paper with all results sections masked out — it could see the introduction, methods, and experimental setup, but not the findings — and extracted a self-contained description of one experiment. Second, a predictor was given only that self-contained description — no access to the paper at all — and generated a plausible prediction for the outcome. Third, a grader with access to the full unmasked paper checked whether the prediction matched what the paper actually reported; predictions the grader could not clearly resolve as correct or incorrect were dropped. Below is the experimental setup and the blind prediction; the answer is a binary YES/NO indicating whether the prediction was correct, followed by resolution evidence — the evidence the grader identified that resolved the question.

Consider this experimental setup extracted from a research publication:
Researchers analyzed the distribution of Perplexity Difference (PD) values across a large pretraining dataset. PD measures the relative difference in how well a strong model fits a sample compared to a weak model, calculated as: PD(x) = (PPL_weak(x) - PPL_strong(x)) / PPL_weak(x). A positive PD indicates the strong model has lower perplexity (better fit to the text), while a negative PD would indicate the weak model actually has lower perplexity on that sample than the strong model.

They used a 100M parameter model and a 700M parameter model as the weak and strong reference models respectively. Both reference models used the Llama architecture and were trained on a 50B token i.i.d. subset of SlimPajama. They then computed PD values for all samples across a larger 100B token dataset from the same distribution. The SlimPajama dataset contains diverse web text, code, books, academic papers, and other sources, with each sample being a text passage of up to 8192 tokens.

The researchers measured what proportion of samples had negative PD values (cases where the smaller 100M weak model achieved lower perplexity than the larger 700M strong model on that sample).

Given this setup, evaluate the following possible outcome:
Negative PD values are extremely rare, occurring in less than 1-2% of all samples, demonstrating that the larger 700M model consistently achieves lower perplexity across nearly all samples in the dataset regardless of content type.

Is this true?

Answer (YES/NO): YES